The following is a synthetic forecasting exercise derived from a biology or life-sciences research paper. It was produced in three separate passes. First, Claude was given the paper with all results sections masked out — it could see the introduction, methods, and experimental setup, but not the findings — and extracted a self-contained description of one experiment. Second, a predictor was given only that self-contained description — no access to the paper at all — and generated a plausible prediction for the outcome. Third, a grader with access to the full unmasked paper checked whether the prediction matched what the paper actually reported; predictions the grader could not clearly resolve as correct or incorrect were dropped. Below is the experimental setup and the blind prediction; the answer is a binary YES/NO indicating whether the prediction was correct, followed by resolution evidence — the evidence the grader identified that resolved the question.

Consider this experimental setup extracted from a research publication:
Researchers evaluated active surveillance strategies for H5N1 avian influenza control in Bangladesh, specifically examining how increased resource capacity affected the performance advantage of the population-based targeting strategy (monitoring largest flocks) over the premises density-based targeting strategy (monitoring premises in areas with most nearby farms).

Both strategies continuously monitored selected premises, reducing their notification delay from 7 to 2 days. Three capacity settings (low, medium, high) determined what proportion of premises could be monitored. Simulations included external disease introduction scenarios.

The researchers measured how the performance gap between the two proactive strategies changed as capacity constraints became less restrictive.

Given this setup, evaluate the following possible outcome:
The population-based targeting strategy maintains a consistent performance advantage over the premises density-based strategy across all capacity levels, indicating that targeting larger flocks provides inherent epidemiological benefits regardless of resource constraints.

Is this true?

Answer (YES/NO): NO